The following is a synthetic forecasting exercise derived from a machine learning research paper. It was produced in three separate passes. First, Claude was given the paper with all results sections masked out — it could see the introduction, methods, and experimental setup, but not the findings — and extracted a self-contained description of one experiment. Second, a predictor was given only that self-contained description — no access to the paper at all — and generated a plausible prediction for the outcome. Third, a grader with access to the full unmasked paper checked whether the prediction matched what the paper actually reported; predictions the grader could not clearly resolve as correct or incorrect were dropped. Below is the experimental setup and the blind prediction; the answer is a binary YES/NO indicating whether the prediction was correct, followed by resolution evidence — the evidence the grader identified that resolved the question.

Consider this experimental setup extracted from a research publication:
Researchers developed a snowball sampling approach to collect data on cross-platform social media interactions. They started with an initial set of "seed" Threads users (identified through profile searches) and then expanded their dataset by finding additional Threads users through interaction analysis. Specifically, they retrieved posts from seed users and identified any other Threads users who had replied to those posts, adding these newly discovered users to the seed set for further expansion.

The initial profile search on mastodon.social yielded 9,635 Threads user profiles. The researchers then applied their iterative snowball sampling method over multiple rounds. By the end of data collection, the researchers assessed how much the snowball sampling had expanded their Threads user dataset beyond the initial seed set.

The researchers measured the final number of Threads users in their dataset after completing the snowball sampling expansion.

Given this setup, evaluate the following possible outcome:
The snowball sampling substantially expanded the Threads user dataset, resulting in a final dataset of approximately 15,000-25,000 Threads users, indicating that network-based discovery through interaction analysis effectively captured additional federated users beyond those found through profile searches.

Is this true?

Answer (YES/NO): YES